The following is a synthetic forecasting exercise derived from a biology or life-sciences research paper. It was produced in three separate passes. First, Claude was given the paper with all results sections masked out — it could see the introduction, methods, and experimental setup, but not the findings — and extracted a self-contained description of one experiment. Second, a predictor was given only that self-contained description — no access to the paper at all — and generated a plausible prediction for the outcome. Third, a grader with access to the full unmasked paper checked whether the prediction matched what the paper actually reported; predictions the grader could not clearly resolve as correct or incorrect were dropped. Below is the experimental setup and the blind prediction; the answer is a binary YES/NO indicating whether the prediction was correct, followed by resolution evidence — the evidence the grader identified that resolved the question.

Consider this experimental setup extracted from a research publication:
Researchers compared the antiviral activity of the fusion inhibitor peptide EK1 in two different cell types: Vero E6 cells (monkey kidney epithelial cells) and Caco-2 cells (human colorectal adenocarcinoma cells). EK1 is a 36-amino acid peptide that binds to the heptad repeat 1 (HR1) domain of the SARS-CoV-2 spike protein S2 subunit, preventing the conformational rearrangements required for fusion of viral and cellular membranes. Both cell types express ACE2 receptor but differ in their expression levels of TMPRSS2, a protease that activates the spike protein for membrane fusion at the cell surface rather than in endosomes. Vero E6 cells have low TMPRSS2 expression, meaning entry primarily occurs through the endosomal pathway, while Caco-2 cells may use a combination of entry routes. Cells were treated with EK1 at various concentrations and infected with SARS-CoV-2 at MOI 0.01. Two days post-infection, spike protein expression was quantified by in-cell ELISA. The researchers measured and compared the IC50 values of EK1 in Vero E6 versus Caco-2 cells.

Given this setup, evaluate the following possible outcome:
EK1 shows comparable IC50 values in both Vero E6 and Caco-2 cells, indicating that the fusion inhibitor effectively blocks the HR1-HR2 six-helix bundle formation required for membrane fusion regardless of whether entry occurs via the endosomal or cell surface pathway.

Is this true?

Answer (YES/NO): NO